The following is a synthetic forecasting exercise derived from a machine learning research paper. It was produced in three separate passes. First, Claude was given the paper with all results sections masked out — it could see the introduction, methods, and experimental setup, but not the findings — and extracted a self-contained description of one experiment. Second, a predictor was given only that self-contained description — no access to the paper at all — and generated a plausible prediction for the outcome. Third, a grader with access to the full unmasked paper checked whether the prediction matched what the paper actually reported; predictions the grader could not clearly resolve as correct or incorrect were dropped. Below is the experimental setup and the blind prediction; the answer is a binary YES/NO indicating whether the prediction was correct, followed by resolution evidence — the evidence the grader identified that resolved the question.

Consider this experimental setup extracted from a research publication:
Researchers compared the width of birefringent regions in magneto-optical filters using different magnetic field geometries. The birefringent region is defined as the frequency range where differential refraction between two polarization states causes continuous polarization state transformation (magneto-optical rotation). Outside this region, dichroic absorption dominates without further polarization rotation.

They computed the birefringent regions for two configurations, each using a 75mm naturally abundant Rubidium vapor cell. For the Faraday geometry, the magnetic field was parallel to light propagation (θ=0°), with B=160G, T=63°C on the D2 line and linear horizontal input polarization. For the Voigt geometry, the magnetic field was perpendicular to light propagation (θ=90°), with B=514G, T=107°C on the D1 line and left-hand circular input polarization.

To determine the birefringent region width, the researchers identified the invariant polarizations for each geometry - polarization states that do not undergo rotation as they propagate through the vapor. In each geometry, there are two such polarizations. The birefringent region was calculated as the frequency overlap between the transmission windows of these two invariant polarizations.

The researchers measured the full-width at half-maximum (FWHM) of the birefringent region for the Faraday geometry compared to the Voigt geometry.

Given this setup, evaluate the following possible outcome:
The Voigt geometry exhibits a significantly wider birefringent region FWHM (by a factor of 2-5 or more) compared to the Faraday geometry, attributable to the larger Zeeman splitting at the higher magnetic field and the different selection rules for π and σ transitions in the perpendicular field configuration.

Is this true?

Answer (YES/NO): NO